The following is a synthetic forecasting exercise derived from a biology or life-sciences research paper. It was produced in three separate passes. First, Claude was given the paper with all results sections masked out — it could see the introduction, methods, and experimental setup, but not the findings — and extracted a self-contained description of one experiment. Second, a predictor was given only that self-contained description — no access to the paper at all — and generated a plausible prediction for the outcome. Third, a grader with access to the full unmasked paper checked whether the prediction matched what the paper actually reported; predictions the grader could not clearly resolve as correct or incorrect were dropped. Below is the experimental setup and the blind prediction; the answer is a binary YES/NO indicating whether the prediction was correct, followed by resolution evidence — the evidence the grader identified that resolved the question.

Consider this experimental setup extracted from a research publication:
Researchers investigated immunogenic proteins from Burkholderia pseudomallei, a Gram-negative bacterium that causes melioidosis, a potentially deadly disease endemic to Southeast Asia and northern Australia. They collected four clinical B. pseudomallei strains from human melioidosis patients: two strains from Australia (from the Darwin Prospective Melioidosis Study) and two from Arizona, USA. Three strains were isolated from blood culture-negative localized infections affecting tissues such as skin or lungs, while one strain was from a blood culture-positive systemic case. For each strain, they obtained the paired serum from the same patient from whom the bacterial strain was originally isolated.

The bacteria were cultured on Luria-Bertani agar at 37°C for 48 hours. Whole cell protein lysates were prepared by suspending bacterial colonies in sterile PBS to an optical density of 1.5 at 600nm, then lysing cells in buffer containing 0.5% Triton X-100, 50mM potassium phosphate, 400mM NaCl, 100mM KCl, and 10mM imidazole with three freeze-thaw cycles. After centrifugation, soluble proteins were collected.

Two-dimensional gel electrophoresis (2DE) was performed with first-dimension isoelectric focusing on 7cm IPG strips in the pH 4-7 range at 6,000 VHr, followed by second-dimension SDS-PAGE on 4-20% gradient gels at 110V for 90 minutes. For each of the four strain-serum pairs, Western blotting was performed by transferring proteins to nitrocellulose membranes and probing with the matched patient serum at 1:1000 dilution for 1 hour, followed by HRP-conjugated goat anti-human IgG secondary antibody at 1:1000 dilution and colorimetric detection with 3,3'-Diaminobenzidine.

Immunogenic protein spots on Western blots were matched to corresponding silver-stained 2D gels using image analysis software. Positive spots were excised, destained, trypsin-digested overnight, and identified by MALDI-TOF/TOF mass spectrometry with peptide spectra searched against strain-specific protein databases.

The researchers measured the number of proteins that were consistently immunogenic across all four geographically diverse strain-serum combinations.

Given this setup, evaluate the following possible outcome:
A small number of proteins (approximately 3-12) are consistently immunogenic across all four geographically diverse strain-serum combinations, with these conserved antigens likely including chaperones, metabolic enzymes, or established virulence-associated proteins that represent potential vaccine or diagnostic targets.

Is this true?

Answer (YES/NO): YES